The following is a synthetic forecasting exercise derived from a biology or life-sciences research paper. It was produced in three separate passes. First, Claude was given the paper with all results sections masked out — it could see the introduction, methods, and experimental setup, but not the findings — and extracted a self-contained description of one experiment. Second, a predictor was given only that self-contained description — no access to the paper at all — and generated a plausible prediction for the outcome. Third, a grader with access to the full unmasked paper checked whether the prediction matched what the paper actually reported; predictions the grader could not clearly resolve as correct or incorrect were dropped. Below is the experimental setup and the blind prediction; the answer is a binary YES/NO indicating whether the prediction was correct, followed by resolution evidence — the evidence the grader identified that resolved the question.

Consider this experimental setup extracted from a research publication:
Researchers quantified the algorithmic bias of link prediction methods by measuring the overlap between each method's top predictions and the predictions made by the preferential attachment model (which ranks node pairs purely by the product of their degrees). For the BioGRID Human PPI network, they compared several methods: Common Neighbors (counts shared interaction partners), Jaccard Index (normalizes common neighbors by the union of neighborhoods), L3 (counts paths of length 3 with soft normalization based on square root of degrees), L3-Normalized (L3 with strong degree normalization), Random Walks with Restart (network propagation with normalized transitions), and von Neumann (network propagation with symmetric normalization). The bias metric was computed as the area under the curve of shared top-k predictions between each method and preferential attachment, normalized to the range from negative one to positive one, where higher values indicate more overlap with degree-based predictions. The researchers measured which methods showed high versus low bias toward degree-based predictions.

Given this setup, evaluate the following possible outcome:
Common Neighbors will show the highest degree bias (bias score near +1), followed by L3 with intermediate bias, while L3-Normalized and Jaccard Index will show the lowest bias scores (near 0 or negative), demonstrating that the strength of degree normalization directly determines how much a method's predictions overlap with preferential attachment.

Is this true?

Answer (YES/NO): NO